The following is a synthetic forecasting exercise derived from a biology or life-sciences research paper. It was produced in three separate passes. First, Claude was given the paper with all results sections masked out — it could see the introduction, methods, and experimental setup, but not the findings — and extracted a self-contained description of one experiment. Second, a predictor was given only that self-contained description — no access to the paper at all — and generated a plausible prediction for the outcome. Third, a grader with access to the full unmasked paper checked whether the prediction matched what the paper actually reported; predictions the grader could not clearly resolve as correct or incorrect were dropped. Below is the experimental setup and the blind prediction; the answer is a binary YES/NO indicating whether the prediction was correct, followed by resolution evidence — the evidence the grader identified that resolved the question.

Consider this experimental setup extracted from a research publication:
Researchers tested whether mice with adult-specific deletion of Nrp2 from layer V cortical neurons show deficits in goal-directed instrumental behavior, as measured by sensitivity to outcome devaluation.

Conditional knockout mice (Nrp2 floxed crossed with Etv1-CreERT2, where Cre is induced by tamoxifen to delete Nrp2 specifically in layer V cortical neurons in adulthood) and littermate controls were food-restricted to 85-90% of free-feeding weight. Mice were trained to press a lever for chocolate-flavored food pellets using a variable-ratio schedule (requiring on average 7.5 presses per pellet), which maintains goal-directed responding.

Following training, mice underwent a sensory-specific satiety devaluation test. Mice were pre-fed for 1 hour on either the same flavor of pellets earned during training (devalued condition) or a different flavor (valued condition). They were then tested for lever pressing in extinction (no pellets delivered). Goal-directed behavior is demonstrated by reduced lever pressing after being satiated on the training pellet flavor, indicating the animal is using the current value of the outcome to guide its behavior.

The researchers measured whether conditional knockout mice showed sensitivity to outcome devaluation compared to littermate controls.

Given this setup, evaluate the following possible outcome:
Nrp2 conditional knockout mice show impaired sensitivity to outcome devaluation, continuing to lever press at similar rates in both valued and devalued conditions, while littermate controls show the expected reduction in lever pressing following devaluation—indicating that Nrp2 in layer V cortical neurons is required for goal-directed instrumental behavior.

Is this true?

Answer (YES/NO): NO